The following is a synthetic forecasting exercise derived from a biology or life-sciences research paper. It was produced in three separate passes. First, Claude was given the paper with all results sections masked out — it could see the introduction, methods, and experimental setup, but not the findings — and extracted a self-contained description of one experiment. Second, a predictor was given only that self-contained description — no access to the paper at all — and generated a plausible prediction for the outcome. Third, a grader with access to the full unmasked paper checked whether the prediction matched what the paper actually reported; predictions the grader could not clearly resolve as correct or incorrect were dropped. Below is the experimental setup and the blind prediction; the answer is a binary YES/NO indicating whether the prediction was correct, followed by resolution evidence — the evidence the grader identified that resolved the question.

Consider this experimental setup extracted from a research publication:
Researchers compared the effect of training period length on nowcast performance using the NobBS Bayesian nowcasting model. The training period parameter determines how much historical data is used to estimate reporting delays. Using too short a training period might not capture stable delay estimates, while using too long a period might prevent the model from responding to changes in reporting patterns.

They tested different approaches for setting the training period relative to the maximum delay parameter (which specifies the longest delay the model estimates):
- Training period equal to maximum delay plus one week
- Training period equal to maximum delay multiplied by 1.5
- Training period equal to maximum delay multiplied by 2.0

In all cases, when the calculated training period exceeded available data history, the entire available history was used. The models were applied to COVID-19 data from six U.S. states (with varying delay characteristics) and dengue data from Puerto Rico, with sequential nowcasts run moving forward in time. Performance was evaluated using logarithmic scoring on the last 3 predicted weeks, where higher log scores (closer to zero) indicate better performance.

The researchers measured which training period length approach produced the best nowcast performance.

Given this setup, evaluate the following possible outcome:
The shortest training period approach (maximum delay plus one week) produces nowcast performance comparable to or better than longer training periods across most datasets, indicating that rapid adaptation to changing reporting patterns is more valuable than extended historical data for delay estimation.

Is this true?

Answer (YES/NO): YES